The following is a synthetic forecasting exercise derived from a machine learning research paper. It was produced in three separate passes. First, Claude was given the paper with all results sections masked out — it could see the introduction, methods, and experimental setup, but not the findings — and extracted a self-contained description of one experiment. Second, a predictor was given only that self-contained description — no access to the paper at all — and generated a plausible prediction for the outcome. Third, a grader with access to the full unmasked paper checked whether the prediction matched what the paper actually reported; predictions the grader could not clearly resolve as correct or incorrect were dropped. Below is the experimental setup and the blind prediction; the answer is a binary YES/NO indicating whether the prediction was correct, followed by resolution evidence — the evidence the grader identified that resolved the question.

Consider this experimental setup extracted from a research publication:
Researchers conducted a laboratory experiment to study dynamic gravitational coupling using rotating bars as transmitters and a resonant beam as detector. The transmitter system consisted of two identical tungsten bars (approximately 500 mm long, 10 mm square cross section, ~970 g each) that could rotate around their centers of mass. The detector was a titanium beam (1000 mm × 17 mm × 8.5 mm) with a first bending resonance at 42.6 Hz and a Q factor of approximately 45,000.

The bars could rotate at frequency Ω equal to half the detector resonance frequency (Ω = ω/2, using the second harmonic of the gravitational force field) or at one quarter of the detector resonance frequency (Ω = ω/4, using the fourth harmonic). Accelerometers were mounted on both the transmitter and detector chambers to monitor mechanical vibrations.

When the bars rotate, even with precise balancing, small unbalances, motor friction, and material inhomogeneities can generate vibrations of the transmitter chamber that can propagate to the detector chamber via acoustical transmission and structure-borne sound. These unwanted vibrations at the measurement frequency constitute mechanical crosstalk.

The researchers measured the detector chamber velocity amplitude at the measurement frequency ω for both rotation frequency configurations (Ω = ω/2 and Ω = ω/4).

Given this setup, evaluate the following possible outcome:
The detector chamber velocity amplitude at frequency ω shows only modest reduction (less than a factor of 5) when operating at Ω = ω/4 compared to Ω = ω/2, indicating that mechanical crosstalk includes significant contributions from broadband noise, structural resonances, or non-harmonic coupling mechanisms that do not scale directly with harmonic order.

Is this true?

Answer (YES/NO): YES